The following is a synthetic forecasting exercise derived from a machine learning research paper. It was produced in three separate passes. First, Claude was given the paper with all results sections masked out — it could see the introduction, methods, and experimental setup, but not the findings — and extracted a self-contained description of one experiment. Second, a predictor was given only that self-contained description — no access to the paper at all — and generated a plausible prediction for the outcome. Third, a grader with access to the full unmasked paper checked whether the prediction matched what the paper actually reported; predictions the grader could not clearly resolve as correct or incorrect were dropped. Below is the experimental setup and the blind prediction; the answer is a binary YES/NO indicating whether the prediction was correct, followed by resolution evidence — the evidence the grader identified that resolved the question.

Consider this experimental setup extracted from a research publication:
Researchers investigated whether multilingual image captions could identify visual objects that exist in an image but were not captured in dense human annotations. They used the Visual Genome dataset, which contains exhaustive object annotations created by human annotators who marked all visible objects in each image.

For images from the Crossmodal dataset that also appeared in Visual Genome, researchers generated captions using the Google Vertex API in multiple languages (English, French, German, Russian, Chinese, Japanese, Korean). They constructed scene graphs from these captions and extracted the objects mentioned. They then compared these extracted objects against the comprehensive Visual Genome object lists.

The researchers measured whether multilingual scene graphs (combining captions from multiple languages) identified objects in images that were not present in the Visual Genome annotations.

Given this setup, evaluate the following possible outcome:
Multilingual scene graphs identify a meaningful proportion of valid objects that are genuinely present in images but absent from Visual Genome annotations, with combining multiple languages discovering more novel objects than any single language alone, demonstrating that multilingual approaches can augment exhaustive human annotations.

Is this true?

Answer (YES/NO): NO